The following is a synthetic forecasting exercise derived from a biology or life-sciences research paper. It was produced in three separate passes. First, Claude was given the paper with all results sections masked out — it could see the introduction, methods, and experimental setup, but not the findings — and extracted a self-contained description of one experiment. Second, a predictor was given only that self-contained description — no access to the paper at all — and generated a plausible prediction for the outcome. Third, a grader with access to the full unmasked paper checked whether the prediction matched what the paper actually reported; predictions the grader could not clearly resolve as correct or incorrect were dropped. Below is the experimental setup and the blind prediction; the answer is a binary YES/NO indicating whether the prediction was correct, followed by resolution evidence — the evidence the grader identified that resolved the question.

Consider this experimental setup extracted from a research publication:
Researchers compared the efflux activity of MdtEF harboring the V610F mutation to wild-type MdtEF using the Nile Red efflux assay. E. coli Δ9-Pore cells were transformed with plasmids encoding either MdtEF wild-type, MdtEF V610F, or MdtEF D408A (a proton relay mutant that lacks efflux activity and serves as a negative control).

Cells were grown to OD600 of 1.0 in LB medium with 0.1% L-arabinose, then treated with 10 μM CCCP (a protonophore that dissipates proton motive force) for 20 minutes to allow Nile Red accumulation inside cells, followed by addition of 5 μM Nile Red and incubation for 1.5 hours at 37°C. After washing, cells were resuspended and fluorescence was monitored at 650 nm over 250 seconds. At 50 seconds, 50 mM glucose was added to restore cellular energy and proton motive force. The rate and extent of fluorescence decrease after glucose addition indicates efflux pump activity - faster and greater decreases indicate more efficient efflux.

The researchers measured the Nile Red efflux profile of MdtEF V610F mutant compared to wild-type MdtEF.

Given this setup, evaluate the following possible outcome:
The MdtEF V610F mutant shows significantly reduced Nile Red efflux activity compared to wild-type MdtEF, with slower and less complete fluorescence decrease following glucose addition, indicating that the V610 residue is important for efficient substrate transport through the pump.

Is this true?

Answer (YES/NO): NO